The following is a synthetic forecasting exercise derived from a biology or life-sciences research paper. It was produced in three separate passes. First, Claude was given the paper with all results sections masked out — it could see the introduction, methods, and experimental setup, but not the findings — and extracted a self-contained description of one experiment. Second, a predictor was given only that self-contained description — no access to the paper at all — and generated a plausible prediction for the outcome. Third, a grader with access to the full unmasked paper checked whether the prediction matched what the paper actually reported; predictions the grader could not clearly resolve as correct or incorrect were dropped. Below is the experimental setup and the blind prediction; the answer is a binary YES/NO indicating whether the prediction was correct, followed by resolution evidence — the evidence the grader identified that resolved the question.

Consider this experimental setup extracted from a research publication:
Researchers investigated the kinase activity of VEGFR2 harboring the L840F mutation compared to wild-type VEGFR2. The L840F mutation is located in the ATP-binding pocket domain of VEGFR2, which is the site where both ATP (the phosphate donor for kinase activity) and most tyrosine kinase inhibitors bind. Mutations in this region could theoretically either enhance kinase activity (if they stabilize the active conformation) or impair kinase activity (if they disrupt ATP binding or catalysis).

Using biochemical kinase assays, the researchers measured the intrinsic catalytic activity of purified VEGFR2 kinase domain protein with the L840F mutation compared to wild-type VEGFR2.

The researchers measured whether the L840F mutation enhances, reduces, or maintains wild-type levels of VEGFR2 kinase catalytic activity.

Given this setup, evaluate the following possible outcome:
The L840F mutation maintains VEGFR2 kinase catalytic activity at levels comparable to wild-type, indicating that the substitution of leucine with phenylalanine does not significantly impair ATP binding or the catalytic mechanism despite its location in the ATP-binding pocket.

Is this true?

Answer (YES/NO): NO